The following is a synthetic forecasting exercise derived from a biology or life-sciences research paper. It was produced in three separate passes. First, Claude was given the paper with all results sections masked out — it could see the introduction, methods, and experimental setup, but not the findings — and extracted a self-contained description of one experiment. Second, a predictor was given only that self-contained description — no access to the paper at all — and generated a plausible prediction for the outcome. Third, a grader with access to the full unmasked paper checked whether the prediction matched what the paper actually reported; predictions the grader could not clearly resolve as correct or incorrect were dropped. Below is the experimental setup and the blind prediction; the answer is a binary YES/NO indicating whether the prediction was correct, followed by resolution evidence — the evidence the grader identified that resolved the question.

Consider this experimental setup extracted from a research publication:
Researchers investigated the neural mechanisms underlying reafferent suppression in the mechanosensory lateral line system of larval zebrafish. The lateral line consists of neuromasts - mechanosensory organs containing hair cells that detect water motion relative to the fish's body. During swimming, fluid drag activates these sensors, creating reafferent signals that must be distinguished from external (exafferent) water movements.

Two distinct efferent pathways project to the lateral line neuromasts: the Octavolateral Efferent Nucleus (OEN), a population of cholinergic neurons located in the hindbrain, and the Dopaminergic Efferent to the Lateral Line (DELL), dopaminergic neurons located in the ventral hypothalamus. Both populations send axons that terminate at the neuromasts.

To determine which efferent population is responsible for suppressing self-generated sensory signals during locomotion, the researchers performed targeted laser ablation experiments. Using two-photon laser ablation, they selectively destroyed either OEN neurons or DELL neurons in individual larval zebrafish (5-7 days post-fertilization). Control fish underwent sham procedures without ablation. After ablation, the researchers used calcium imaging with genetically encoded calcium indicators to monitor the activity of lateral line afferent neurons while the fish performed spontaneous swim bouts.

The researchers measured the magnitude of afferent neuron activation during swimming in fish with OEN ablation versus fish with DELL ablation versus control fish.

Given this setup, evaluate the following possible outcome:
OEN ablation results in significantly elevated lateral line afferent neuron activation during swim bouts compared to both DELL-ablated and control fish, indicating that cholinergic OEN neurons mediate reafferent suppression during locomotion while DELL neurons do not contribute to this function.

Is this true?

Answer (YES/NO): YES